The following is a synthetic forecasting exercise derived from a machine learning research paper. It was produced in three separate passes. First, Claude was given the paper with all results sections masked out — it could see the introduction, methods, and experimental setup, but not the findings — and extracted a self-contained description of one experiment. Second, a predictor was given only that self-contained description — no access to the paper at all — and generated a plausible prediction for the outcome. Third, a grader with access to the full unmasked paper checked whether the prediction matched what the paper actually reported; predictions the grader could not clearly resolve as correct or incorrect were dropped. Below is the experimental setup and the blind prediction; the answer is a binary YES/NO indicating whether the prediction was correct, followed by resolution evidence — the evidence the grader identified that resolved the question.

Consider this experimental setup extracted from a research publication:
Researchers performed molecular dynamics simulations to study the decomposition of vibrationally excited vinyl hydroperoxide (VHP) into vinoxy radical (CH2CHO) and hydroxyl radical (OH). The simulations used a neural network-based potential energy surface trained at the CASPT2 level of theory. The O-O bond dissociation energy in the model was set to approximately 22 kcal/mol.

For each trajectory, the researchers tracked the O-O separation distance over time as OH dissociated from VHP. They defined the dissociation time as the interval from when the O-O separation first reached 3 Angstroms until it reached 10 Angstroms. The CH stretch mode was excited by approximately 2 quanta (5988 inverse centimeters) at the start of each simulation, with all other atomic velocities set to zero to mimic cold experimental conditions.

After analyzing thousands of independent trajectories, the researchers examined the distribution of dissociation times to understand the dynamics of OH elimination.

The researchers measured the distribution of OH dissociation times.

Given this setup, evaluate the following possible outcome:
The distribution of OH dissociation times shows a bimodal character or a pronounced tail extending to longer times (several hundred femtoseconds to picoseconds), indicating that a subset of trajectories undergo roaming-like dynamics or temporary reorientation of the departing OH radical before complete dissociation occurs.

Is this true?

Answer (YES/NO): YES